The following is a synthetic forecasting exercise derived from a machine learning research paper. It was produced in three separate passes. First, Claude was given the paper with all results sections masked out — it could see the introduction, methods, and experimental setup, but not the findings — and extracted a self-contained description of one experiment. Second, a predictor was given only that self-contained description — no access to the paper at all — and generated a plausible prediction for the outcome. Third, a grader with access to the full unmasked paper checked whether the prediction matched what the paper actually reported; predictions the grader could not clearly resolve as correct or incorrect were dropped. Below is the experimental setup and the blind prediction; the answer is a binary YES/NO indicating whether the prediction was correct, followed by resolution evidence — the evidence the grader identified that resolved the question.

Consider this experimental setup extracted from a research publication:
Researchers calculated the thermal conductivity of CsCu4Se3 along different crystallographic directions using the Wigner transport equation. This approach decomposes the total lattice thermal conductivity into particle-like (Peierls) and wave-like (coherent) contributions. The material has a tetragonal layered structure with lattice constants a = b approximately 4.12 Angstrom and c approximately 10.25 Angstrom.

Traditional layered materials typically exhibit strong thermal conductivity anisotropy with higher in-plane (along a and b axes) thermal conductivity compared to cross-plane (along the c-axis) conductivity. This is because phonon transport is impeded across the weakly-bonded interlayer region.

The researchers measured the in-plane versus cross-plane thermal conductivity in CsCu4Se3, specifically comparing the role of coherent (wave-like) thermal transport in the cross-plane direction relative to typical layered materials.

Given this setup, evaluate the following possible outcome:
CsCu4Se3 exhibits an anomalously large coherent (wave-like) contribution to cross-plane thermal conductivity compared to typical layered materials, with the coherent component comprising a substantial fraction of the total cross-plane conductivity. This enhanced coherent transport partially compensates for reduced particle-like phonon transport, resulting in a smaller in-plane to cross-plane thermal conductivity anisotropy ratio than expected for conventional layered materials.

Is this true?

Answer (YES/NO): YES